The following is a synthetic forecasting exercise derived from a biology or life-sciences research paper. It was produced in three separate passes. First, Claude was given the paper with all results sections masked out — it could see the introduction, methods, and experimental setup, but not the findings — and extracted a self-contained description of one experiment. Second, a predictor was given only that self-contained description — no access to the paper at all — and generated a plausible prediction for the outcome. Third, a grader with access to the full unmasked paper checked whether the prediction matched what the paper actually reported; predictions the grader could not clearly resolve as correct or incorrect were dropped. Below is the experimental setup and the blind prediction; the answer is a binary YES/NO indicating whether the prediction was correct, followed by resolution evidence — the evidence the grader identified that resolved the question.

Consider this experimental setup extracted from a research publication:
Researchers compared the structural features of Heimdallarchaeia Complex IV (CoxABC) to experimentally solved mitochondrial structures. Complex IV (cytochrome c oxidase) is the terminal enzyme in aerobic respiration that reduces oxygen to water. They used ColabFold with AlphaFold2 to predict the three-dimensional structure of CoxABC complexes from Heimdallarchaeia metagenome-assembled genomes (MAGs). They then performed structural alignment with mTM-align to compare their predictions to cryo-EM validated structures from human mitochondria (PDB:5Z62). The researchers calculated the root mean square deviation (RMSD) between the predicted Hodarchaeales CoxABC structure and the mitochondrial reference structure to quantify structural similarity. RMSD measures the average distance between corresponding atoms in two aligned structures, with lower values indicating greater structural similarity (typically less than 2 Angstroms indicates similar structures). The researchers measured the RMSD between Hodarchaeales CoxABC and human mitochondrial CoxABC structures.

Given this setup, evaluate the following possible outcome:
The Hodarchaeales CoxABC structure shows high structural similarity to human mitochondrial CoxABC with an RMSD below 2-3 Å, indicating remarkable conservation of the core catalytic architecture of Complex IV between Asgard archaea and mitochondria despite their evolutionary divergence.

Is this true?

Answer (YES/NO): YES